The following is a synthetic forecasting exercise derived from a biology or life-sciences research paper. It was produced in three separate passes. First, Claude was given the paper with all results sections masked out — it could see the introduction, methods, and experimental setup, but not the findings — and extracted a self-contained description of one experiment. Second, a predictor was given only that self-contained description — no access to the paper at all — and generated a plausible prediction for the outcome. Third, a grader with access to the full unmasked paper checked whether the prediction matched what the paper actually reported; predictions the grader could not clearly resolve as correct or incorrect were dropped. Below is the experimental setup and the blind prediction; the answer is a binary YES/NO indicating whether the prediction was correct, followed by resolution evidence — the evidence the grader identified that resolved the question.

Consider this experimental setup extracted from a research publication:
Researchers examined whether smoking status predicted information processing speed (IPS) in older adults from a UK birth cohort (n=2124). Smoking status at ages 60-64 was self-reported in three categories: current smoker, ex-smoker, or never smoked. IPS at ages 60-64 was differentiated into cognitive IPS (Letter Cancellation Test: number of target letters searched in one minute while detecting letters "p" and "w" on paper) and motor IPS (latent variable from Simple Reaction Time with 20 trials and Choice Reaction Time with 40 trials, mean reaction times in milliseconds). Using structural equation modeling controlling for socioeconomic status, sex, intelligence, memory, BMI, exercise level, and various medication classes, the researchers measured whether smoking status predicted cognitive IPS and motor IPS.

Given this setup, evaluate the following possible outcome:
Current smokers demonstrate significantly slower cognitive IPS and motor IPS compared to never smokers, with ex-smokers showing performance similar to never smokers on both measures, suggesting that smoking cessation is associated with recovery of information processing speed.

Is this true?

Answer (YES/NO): NO